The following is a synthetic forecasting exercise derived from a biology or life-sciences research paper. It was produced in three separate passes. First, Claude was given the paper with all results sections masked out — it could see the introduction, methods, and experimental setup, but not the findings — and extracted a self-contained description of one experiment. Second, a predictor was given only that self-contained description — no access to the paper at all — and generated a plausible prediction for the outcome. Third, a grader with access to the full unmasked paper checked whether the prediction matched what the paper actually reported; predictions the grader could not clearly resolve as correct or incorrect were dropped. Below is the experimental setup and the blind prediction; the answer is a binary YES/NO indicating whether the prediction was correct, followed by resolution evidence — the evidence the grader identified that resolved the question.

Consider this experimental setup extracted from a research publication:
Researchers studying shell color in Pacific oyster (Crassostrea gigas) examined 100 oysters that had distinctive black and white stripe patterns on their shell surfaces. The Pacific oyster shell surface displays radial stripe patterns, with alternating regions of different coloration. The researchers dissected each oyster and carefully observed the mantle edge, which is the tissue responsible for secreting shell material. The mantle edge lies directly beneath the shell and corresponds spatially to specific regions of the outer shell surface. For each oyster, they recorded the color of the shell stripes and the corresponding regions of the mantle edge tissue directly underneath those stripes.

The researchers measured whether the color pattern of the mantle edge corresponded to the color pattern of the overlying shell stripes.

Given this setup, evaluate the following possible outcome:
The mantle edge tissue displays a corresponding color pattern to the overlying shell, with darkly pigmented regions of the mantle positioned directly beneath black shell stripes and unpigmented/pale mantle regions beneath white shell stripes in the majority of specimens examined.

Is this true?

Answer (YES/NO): YES